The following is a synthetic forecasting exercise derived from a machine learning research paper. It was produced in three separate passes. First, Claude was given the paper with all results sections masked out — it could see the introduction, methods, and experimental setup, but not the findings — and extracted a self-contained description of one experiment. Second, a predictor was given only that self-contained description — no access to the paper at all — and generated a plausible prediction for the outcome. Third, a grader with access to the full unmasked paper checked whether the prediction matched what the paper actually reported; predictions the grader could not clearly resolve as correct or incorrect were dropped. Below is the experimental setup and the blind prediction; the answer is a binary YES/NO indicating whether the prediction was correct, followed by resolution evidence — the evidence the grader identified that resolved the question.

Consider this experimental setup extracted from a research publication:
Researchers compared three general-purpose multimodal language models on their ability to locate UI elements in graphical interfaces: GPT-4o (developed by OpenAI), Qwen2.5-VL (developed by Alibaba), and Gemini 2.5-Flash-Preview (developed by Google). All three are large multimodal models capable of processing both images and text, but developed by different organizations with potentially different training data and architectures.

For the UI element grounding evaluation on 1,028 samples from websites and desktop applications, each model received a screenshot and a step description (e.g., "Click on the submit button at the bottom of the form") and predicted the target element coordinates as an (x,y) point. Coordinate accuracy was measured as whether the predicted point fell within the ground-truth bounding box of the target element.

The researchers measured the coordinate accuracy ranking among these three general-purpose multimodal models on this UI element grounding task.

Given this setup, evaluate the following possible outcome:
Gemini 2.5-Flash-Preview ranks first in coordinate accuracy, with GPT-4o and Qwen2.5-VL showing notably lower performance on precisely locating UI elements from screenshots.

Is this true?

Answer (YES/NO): YES